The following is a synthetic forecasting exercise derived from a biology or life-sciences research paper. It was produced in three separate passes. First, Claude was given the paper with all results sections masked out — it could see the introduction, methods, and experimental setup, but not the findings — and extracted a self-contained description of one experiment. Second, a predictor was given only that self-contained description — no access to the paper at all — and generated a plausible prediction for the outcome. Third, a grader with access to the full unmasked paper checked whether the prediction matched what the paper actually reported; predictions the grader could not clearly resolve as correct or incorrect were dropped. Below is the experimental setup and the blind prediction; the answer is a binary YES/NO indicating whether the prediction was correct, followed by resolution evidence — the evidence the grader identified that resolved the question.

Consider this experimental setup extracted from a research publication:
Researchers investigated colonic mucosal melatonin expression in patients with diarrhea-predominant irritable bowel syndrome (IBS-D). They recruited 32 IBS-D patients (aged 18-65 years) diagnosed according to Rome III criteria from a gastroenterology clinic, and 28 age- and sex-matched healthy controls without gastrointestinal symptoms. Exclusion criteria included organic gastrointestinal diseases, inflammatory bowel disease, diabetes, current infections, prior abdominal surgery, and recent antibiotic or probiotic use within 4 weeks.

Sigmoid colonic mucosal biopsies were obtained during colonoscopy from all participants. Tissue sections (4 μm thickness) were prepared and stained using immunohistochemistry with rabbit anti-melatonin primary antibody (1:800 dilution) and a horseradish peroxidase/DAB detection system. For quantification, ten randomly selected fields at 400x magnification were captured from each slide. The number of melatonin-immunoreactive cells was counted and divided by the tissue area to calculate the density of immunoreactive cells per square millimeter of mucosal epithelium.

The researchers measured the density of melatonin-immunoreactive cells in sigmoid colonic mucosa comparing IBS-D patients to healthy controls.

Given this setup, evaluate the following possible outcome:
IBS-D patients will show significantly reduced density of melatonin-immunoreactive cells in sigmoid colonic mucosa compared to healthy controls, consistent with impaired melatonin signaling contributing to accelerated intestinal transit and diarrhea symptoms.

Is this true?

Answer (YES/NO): NO